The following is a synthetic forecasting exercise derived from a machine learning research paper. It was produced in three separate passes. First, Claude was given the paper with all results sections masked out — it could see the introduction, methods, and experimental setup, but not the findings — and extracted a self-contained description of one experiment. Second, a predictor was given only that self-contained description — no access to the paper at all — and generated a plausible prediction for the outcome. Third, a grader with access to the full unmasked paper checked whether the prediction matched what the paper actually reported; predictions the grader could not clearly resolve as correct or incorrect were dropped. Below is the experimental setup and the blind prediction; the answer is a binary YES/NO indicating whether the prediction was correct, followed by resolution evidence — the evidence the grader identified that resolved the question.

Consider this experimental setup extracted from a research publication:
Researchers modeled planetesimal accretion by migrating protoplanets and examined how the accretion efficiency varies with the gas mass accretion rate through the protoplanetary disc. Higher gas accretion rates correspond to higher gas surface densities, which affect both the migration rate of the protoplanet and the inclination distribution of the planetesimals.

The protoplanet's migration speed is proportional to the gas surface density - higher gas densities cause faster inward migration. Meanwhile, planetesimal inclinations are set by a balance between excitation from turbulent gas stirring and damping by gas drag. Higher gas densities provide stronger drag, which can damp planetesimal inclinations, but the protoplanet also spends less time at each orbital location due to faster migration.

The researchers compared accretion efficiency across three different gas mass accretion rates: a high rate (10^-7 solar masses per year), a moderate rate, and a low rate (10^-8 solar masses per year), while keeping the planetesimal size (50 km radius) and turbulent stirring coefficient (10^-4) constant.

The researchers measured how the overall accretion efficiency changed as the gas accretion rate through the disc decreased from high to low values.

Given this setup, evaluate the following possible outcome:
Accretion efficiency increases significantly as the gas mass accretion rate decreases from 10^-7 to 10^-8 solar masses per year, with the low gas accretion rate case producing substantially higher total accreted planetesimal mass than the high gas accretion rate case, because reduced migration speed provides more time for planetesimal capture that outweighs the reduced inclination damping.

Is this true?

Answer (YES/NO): YES